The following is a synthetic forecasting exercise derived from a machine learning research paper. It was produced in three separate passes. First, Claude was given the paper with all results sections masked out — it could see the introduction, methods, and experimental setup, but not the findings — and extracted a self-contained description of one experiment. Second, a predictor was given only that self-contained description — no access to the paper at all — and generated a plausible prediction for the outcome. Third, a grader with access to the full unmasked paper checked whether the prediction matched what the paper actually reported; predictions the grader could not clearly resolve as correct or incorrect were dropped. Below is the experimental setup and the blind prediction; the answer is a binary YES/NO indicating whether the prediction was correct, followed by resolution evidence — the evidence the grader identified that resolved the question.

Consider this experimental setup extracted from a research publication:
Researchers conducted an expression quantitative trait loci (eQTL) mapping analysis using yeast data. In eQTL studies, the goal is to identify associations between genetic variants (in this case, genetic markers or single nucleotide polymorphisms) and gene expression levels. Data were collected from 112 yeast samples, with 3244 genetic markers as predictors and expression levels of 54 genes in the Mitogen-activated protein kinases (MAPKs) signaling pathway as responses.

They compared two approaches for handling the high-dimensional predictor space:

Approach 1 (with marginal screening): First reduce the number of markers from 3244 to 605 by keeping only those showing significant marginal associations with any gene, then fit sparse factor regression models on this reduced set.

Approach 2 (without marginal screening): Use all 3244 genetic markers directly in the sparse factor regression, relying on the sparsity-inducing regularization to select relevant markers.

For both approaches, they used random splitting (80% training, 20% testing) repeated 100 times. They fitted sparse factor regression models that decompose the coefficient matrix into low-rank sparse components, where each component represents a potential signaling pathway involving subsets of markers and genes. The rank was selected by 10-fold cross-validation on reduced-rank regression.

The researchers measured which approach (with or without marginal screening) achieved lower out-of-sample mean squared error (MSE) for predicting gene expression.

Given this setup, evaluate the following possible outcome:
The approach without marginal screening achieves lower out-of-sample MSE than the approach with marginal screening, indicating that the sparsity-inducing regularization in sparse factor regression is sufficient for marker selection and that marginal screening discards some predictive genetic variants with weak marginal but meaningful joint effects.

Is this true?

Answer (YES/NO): NO